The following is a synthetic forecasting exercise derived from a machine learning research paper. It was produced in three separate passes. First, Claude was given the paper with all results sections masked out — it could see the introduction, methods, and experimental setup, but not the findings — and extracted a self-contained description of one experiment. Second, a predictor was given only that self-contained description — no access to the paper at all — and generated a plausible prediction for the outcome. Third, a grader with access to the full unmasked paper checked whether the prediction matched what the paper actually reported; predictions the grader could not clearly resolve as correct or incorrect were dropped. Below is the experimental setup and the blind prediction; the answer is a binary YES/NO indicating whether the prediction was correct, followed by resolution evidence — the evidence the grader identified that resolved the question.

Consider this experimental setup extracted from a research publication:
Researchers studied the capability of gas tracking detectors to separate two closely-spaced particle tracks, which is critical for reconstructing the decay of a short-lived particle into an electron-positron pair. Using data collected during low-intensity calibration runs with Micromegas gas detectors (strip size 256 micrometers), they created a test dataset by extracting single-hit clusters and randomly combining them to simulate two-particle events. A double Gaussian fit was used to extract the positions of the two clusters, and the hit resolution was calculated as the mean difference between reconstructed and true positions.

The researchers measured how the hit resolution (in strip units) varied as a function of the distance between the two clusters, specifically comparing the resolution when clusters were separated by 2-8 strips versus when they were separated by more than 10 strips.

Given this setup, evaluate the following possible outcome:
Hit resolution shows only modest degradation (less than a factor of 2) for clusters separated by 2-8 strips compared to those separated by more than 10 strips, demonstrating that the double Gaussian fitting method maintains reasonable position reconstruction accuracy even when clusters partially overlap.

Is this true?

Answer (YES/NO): NO